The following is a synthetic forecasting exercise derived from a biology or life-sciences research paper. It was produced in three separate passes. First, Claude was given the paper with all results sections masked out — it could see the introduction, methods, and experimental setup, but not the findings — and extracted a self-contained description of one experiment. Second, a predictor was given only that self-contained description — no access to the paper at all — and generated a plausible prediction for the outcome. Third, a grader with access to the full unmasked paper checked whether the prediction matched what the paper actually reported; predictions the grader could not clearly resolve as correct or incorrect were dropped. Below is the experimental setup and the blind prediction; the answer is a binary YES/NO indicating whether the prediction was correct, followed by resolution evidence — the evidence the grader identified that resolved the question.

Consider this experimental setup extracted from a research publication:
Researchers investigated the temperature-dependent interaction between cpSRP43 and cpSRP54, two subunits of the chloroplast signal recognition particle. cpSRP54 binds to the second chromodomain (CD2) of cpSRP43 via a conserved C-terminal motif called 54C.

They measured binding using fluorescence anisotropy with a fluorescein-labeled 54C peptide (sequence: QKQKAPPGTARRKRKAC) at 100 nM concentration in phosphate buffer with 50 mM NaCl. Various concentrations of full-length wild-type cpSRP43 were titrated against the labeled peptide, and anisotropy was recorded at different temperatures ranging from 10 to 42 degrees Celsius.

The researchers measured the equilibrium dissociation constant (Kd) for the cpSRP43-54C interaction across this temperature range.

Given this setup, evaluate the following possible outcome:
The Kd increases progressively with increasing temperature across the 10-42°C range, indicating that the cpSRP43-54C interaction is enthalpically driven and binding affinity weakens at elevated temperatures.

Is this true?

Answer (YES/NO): YES